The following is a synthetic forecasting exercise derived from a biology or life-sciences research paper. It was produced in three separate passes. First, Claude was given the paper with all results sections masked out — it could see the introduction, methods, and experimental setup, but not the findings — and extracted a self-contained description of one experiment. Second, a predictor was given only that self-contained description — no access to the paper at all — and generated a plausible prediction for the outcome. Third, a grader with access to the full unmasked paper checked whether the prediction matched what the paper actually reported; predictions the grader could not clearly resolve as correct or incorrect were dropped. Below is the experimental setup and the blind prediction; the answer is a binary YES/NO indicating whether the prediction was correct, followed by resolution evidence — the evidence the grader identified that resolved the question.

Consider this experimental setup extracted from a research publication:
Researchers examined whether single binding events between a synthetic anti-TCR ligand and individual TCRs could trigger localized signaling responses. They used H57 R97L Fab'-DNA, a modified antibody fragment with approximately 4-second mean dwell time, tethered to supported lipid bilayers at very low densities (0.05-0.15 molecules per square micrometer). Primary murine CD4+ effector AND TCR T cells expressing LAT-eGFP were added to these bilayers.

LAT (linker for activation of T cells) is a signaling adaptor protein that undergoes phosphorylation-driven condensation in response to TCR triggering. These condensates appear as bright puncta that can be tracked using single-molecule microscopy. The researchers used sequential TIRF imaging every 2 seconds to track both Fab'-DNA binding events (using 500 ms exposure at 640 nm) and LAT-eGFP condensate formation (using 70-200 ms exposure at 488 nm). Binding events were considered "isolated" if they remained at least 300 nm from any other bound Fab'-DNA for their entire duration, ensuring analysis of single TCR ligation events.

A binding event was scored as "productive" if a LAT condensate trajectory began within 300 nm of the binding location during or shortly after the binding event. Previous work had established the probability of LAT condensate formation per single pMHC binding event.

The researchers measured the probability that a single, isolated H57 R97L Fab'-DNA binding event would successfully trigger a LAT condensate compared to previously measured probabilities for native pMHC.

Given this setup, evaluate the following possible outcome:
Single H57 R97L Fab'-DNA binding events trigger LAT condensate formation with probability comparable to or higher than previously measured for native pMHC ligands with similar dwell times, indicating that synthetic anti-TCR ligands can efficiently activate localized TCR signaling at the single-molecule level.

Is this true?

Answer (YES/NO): YES